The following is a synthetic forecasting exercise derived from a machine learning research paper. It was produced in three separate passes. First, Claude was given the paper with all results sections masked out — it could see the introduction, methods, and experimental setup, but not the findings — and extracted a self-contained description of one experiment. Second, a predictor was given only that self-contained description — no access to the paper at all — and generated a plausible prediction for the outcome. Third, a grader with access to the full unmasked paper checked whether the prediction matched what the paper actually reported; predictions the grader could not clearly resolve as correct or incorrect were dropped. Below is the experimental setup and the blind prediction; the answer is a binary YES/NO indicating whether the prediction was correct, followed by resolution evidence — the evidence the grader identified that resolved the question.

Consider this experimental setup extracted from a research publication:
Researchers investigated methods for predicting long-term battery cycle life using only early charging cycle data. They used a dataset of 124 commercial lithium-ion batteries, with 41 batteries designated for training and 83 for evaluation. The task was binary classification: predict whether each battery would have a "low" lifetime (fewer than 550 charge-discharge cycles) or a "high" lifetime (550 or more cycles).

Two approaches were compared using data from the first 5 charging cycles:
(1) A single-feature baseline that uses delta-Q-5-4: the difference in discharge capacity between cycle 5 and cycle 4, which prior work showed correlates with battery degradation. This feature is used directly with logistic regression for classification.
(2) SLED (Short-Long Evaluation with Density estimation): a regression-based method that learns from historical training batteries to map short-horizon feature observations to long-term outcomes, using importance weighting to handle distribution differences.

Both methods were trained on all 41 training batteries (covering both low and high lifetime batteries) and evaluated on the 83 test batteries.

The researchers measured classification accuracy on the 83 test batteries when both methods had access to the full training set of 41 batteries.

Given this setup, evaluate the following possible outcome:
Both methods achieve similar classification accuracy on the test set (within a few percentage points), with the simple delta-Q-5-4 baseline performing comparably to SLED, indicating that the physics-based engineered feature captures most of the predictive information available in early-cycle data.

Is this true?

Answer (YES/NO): NO